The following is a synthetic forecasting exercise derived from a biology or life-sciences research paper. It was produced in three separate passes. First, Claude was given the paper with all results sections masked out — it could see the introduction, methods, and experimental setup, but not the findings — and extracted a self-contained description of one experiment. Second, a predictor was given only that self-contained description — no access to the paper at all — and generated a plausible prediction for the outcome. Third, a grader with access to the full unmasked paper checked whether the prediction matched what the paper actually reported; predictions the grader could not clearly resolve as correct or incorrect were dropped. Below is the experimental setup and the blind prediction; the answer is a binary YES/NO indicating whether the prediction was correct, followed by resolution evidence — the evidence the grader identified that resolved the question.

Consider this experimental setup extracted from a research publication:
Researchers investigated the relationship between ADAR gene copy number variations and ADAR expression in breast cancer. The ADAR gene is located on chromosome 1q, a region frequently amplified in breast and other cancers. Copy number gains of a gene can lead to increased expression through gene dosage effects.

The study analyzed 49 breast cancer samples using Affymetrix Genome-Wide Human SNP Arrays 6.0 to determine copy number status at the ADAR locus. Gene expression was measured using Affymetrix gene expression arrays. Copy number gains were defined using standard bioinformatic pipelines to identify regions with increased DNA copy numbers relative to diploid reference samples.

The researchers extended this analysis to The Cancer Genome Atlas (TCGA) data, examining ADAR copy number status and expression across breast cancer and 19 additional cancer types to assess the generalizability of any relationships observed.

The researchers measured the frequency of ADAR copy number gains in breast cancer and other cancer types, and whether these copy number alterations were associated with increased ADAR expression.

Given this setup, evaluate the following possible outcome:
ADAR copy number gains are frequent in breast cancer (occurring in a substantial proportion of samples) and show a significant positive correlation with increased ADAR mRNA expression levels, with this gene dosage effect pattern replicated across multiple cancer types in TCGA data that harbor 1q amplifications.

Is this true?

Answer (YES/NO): YES